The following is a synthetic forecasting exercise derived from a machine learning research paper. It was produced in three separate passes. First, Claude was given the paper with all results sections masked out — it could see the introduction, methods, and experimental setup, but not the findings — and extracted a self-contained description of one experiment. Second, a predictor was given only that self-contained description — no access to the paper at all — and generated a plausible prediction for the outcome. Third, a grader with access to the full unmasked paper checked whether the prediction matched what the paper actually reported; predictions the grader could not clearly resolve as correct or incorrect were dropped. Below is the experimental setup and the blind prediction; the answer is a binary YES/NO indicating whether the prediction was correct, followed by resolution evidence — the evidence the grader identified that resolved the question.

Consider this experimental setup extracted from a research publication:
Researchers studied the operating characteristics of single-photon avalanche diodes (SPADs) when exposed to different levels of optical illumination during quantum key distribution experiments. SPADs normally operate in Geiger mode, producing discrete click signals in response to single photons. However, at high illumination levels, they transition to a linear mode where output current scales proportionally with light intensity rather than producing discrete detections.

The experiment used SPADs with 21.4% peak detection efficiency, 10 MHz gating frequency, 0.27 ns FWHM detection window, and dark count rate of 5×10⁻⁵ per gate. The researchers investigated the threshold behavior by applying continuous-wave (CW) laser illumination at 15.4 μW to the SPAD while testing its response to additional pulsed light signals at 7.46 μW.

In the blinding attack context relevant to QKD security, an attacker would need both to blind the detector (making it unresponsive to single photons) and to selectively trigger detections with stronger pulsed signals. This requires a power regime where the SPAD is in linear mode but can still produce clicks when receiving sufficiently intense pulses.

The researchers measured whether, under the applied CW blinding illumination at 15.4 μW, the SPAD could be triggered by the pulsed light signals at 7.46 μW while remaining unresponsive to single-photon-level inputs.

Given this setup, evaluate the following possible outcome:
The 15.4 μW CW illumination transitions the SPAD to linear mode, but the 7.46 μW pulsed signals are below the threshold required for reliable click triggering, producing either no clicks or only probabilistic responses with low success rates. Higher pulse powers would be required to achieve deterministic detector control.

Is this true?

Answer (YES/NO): NO